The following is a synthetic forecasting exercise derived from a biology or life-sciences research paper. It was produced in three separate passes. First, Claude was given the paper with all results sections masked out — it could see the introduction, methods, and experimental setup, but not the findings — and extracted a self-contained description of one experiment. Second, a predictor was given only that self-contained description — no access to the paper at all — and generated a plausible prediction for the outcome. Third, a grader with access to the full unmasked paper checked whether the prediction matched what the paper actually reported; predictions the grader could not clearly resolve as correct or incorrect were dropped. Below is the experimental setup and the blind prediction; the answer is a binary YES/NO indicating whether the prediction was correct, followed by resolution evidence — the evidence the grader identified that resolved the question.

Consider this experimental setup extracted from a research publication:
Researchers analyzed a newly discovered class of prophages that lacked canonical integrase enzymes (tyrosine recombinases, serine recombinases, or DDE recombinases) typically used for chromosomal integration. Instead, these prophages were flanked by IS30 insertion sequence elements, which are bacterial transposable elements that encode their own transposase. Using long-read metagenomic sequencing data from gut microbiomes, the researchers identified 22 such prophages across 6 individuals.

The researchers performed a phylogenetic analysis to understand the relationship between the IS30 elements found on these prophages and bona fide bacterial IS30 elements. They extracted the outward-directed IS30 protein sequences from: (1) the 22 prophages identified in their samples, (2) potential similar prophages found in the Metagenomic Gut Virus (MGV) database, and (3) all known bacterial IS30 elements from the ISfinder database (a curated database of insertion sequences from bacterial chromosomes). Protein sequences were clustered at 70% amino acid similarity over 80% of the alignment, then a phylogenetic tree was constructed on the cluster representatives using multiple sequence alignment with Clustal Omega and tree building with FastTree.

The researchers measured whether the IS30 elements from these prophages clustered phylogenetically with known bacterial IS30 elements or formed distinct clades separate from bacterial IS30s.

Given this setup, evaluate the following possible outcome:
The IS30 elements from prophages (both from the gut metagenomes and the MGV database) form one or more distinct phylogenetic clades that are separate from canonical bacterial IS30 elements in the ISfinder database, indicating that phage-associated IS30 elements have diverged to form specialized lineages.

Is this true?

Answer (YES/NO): YES